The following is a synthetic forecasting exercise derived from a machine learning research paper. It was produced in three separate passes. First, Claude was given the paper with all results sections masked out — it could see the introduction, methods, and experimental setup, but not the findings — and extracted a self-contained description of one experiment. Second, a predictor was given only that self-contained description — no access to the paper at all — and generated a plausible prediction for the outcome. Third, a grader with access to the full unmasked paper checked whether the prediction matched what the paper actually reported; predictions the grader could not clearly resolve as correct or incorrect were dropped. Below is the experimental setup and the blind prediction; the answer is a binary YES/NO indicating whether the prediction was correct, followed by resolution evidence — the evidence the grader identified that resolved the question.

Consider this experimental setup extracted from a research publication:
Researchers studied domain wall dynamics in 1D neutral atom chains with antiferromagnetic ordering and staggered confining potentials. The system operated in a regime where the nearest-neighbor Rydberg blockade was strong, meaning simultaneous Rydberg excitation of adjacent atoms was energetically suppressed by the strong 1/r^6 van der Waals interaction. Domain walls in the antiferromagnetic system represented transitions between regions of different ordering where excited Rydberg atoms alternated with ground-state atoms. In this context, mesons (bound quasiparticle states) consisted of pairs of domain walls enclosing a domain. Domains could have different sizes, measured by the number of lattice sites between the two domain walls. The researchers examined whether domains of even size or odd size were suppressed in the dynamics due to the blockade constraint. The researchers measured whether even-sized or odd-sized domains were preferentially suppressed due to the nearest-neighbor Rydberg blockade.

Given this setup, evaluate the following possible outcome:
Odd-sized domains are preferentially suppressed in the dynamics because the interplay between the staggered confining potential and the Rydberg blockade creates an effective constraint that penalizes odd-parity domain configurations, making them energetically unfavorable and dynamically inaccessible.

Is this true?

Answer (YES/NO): NO